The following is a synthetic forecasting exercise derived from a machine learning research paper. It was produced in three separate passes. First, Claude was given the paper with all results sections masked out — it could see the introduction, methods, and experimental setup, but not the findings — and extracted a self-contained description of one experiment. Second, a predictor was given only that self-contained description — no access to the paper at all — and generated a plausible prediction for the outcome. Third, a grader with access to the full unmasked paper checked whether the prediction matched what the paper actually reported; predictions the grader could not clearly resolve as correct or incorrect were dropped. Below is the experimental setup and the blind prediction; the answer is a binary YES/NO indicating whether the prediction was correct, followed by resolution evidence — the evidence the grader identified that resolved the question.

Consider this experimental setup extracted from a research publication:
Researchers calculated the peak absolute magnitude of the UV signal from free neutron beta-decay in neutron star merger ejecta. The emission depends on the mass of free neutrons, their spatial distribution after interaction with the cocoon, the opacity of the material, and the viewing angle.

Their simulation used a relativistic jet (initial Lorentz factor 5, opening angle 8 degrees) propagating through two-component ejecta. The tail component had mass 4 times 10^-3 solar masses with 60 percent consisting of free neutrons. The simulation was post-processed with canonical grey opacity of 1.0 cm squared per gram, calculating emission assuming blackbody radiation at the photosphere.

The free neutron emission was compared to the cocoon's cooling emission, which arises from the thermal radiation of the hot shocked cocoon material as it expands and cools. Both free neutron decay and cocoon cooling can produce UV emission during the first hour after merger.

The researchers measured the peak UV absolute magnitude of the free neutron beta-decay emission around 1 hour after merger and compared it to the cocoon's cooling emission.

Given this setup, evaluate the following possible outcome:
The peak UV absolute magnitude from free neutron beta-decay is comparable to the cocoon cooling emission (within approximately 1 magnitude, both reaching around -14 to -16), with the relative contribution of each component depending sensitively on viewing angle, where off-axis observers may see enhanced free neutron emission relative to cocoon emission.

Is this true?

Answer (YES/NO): YES